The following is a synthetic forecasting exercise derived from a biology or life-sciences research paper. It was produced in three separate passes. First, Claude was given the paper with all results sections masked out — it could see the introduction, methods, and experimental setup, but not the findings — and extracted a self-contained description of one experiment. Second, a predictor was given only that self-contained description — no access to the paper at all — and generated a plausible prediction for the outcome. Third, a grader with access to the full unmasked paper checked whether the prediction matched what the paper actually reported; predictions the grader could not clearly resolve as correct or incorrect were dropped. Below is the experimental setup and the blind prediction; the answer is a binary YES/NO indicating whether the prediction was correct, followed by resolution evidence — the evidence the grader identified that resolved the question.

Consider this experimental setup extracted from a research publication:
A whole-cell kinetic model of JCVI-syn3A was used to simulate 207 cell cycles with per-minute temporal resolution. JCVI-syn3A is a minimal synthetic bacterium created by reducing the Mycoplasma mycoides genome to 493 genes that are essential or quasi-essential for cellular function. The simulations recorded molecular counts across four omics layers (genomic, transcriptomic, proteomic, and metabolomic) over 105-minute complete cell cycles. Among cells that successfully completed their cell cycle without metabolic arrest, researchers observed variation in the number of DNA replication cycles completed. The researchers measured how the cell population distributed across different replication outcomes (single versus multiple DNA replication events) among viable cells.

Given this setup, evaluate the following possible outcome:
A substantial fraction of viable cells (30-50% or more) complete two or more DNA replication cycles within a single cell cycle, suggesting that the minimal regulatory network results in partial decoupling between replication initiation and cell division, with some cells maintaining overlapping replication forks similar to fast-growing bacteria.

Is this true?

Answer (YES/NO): YES